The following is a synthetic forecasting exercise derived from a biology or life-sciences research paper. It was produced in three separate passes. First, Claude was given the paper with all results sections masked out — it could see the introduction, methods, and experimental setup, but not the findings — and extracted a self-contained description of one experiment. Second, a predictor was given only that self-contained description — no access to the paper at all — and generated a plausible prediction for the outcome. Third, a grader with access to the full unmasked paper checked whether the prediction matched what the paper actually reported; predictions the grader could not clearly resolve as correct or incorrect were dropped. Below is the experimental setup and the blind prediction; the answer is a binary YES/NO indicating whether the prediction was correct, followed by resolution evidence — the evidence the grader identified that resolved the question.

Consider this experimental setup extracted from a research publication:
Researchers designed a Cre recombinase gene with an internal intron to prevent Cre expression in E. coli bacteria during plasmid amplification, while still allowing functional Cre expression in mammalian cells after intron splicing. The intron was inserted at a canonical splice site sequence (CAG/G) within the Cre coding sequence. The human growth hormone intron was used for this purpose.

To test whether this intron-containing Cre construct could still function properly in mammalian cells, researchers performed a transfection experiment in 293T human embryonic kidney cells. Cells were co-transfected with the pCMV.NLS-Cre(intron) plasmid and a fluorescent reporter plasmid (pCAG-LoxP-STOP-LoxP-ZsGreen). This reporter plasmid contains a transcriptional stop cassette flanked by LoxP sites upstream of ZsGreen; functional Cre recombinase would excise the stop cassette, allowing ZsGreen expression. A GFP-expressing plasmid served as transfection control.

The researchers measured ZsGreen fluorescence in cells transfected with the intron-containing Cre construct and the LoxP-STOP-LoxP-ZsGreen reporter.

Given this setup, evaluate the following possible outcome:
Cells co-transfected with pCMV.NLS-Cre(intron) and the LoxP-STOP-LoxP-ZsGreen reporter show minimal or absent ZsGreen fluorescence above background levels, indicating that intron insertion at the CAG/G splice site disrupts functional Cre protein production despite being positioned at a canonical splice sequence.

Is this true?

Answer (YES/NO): NO